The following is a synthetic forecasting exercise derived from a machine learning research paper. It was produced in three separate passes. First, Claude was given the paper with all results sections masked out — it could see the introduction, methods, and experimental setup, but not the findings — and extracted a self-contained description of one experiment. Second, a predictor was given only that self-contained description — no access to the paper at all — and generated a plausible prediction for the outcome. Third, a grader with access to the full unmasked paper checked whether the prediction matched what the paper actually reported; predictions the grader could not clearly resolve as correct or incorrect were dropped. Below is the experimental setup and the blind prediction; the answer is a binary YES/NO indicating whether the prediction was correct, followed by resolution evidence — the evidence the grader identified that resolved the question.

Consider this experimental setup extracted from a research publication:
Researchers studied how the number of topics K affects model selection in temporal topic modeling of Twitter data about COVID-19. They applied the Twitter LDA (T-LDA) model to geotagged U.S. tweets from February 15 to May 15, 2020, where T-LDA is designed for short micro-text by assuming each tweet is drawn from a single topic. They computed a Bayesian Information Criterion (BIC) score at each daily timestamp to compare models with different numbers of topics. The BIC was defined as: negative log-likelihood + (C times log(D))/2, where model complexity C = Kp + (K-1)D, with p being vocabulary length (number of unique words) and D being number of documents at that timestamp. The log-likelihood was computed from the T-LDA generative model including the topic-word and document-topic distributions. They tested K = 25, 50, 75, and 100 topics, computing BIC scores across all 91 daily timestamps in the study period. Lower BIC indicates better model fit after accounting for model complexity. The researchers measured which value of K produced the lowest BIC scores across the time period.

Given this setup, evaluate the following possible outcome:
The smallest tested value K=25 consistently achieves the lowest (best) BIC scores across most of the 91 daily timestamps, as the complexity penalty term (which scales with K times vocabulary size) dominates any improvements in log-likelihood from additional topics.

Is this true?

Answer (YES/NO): NO